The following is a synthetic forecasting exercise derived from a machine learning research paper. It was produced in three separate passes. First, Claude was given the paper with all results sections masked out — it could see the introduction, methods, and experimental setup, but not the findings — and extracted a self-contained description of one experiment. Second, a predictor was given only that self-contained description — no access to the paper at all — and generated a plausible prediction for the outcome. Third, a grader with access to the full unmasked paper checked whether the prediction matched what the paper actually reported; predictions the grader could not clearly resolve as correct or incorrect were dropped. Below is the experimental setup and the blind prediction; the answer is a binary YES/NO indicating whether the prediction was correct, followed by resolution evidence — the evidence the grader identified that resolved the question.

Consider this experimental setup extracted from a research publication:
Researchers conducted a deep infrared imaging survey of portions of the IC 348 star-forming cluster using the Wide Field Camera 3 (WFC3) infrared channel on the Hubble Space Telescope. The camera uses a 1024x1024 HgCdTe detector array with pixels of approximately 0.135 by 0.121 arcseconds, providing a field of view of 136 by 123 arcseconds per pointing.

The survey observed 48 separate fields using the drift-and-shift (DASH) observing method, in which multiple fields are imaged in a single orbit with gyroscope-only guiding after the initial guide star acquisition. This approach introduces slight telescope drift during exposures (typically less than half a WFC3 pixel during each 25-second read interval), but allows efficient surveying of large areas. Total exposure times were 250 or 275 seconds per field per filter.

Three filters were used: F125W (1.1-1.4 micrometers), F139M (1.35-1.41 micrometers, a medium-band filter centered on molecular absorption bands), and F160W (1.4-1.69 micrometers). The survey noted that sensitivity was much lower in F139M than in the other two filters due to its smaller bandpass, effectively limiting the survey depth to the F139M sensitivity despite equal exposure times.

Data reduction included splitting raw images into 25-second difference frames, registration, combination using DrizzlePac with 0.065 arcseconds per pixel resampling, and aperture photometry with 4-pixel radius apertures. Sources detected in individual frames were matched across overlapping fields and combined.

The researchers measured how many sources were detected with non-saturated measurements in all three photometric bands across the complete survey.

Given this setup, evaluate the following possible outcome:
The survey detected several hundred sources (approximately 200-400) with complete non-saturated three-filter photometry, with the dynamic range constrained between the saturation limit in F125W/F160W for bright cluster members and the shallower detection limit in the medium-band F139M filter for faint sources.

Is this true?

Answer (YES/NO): NO